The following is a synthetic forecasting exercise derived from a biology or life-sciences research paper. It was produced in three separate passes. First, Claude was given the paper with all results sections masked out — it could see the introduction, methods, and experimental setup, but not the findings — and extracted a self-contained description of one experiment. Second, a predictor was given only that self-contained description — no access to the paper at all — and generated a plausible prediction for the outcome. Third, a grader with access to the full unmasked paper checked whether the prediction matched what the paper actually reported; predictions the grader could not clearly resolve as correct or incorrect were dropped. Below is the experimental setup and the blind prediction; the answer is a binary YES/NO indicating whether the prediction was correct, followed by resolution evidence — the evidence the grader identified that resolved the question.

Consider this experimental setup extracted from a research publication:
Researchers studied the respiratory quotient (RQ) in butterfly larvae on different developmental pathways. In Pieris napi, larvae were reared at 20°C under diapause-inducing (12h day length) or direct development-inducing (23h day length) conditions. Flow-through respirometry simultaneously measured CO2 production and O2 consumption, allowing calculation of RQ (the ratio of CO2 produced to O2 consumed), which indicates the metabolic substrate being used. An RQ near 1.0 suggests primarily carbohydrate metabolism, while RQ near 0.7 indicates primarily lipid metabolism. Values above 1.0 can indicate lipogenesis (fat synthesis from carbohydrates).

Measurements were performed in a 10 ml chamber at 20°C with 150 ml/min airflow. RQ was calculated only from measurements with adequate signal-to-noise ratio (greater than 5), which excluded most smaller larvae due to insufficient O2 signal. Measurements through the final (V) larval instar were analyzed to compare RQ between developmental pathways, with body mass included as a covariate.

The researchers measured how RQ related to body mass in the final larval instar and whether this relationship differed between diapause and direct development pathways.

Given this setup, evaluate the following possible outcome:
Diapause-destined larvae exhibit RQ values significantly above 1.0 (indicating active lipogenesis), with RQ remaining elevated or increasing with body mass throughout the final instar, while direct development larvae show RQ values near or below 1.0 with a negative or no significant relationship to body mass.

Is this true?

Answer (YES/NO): NO